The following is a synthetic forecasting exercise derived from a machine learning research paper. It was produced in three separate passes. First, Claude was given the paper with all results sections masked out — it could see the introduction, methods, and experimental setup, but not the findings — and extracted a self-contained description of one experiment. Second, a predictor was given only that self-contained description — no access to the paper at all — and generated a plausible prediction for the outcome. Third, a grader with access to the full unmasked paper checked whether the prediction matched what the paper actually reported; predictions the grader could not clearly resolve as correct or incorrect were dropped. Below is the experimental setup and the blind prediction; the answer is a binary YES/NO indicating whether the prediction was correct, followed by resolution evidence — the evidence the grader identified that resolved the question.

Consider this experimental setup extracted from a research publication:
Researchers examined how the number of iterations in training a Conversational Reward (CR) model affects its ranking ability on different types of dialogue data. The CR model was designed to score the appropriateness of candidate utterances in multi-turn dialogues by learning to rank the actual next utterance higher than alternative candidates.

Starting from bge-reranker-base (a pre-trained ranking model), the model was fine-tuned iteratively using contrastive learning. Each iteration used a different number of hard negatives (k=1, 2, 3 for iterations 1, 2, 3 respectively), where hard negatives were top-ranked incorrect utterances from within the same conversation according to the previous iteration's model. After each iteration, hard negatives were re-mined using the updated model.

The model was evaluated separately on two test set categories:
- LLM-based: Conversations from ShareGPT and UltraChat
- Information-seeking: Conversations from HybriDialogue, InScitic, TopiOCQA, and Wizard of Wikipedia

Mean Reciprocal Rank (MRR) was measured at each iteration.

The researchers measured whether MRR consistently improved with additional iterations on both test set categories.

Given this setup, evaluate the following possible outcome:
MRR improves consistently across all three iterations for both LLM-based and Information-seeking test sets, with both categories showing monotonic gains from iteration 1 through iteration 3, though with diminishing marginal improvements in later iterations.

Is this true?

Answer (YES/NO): NO